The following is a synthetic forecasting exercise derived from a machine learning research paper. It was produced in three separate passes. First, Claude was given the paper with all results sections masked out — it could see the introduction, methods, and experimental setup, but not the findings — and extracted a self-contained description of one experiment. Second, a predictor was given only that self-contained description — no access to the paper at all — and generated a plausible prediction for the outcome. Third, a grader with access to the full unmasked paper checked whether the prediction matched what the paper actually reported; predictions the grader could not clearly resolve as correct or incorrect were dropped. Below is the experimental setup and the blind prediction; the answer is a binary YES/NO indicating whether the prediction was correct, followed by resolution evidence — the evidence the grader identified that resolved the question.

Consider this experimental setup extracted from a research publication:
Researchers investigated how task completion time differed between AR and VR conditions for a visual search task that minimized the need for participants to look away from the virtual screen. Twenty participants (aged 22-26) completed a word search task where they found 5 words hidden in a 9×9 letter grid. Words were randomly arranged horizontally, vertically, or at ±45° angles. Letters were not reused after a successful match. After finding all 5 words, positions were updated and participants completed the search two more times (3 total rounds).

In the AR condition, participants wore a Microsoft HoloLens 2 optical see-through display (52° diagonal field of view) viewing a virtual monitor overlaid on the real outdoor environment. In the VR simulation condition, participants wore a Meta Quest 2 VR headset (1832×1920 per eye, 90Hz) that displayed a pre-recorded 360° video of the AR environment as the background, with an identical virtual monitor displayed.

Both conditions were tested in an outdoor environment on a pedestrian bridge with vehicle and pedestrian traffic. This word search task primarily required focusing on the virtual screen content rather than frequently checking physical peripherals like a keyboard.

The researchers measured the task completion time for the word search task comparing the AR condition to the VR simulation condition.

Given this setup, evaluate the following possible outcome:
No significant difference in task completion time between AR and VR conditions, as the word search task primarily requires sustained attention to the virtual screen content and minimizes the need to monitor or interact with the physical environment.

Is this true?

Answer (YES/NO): YES